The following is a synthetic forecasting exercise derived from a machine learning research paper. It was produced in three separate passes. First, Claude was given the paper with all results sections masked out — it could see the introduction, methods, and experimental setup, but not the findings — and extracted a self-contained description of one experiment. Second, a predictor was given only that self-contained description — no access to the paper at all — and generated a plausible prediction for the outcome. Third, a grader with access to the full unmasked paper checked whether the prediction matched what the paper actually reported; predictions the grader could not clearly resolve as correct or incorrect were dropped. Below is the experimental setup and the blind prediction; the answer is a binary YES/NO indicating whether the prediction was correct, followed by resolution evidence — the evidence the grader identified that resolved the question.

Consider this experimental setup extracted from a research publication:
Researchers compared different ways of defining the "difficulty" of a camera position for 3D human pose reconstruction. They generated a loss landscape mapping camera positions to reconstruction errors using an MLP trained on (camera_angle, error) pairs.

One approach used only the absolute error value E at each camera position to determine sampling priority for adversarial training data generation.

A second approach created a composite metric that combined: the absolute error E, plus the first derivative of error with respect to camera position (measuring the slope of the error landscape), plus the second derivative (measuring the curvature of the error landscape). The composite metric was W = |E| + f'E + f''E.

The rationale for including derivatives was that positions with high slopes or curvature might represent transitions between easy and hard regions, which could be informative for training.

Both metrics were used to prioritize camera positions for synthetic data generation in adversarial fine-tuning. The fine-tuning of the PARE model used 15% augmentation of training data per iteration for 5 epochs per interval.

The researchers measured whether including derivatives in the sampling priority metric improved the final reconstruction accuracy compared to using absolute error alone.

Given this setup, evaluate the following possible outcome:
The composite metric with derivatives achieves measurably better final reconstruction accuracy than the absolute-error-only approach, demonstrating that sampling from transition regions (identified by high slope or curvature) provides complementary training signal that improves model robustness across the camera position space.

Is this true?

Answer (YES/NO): YES